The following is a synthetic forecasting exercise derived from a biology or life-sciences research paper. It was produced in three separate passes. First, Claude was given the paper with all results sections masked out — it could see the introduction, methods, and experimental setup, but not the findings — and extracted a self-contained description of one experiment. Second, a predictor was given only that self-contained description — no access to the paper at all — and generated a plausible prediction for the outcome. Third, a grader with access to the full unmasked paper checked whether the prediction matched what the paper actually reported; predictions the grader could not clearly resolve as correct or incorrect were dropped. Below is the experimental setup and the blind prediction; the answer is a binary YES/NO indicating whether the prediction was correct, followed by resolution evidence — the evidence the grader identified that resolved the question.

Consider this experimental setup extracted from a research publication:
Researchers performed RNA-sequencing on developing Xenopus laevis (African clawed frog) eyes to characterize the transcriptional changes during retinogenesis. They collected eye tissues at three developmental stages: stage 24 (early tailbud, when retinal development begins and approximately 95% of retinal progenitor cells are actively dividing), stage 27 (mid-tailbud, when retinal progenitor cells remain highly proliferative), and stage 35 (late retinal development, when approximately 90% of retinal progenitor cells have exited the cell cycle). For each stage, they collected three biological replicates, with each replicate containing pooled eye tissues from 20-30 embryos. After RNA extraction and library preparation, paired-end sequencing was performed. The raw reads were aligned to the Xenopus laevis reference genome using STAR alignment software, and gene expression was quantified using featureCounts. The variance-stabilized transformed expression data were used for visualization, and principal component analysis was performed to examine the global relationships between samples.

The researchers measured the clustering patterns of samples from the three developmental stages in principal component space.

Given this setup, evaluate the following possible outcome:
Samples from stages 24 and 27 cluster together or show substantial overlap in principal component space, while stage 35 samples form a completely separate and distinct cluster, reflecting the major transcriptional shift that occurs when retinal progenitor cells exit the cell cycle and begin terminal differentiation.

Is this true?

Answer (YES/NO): NO